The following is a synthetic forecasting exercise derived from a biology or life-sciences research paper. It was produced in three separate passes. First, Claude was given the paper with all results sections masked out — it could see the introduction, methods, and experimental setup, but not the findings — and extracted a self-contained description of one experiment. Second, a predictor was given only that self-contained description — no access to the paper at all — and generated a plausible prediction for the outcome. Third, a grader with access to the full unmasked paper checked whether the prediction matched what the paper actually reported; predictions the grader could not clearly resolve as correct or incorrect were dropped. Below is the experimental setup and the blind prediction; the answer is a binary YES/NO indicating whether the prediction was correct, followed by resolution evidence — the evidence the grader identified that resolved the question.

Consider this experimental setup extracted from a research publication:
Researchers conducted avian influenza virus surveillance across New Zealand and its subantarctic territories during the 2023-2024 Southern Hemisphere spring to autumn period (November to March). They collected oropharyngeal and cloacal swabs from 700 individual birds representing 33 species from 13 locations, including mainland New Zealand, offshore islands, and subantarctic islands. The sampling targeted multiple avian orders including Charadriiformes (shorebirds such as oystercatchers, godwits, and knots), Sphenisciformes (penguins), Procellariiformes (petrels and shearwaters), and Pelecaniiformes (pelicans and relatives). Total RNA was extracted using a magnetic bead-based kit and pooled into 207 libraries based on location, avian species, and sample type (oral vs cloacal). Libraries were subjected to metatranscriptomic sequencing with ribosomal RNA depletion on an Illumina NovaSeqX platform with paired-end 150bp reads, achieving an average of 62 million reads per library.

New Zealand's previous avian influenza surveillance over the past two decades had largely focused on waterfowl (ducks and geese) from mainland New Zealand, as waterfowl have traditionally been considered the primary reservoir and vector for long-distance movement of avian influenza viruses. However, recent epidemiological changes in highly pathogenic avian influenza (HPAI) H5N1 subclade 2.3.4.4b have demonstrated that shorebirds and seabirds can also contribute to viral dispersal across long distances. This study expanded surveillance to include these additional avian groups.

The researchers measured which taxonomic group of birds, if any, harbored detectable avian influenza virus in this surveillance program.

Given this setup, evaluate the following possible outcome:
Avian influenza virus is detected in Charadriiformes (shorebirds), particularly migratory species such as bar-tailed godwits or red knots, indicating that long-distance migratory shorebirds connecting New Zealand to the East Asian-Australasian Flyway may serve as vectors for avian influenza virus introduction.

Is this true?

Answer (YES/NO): YES